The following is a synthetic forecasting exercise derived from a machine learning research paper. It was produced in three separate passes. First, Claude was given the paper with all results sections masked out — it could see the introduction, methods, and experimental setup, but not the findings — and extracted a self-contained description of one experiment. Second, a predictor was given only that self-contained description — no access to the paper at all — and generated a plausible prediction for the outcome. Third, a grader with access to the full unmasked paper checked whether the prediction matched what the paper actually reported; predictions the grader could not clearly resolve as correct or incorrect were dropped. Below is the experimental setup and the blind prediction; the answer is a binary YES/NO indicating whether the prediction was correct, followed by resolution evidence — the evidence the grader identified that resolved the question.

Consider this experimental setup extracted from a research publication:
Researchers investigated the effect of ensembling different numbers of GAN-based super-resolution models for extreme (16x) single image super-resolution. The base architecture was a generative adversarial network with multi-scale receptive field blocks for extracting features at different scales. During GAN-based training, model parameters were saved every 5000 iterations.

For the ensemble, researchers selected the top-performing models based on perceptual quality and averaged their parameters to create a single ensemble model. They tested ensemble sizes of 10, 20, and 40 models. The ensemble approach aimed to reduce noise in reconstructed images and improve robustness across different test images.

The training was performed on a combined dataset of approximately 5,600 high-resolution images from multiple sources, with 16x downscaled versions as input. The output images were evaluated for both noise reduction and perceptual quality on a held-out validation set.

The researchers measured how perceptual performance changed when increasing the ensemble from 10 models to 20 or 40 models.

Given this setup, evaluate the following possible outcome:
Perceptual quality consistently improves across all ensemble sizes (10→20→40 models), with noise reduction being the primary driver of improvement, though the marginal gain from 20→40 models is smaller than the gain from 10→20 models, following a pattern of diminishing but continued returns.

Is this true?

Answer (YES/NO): NO